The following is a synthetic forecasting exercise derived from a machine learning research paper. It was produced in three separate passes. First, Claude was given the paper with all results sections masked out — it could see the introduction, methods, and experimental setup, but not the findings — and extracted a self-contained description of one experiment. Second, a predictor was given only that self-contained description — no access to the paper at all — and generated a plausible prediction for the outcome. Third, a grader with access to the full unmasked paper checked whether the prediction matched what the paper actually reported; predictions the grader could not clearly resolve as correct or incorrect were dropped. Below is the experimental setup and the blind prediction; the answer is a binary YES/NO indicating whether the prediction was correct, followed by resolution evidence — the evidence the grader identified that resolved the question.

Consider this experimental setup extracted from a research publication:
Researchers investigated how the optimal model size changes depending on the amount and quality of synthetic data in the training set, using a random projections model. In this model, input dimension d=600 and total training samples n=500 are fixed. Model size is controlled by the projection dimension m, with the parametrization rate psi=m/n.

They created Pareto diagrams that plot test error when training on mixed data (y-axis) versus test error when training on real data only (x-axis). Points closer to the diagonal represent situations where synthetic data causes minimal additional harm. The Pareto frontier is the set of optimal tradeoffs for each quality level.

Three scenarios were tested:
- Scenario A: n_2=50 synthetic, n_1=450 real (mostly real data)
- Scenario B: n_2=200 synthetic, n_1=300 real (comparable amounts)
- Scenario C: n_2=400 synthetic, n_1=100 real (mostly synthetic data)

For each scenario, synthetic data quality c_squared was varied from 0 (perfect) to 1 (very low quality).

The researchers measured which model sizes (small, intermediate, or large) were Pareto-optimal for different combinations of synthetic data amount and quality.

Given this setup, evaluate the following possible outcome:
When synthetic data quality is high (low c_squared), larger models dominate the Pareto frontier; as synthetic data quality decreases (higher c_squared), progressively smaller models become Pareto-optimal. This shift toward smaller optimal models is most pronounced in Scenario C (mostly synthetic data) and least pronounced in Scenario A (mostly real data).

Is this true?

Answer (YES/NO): NO